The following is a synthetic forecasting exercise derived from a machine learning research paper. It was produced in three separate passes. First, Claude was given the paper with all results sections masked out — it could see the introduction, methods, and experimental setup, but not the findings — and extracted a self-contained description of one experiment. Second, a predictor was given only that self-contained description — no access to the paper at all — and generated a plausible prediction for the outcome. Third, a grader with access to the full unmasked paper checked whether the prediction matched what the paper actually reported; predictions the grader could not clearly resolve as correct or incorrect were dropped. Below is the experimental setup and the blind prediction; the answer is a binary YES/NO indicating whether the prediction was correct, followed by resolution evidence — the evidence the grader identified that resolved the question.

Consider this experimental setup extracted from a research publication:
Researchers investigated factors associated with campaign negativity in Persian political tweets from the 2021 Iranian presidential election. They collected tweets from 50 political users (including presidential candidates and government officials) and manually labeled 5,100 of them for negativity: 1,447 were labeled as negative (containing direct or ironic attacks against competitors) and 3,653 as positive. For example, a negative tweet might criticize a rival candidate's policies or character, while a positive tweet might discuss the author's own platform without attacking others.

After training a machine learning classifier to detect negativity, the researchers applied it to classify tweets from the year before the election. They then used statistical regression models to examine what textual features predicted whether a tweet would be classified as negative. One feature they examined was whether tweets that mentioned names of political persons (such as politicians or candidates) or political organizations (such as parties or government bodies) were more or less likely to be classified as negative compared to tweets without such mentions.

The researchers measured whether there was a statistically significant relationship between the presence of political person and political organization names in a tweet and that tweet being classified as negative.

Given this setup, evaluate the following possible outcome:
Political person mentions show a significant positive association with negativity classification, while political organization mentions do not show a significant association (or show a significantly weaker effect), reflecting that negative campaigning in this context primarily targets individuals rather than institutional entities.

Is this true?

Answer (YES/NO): NO